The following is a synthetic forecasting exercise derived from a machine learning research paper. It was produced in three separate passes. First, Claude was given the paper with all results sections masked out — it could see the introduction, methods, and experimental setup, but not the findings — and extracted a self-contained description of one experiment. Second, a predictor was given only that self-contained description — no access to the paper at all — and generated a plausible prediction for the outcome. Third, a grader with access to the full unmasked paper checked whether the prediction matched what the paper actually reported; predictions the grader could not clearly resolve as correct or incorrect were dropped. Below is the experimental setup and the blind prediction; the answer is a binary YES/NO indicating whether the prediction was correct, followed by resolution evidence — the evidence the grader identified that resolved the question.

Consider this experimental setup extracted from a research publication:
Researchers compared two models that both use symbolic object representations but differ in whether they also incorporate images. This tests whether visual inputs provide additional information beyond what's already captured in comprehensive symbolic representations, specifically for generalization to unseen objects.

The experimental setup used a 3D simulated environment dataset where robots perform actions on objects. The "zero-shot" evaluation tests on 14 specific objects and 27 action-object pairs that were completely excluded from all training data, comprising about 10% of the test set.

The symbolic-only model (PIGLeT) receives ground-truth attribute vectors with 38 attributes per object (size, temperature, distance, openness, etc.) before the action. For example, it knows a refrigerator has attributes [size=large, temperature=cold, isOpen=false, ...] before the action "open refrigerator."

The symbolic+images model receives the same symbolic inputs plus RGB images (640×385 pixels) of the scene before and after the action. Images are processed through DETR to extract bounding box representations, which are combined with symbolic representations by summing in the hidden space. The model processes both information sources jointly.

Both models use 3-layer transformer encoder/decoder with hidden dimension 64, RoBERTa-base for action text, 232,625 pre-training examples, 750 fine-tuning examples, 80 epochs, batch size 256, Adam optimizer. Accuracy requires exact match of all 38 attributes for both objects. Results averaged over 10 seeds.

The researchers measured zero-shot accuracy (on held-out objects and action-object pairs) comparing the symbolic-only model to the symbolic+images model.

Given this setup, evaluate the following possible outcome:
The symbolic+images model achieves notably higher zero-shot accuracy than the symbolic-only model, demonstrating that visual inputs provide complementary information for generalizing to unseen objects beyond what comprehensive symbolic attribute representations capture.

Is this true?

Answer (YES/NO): NO